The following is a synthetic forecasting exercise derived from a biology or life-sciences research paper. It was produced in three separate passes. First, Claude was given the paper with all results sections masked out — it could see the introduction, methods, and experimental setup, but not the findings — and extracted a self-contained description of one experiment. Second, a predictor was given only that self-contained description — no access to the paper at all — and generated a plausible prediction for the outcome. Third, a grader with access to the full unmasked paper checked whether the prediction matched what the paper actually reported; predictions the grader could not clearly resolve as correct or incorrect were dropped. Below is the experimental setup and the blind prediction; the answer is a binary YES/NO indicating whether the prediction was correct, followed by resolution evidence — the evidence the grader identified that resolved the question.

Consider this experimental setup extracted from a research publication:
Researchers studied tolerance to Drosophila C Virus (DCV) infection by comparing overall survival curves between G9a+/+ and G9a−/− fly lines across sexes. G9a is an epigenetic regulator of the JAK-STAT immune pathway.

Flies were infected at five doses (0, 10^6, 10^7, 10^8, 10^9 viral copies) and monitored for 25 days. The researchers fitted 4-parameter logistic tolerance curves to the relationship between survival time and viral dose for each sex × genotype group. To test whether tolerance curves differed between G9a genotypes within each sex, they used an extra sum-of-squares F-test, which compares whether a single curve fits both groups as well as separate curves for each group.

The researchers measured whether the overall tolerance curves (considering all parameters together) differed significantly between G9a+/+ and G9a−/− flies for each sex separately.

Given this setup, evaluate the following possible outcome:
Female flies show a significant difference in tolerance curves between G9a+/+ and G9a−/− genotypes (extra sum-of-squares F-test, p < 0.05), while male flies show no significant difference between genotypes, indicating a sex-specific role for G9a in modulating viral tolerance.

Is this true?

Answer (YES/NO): NO